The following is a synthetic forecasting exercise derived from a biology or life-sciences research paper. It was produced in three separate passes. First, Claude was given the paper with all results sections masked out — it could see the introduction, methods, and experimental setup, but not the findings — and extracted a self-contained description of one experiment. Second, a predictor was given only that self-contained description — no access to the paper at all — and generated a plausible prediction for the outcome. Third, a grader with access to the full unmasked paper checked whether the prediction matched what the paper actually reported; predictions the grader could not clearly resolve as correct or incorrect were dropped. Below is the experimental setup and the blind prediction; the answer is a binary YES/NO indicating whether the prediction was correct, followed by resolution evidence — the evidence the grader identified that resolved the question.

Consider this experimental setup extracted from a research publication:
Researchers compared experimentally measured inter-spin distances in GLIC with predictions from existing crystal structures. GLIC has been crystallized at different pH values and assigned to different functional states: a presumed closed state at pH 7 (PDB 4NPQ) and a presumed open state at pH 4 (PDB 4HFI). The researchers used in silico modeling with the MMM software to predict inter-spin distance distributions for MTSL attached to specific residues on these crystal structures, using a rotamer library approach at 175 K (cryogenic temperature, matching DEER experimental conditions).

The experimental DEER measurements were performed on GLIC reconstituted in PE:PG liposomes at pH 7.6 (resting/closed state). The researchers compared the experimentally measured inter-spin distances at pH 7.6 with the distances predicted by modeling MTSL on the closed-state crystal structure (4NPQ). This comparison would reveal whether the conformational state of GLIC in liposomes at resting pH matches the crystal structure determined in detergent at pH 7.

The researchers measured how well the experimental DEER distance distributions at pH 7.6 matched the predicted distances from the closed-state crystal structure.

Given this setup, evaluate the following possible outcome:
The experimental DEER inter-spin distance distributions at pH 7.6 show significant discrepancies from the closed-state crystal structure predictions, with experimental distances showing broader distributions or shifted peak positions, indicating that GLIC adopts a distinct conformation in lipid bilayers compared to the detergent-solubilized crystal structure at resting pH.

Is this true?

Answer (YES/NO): YES